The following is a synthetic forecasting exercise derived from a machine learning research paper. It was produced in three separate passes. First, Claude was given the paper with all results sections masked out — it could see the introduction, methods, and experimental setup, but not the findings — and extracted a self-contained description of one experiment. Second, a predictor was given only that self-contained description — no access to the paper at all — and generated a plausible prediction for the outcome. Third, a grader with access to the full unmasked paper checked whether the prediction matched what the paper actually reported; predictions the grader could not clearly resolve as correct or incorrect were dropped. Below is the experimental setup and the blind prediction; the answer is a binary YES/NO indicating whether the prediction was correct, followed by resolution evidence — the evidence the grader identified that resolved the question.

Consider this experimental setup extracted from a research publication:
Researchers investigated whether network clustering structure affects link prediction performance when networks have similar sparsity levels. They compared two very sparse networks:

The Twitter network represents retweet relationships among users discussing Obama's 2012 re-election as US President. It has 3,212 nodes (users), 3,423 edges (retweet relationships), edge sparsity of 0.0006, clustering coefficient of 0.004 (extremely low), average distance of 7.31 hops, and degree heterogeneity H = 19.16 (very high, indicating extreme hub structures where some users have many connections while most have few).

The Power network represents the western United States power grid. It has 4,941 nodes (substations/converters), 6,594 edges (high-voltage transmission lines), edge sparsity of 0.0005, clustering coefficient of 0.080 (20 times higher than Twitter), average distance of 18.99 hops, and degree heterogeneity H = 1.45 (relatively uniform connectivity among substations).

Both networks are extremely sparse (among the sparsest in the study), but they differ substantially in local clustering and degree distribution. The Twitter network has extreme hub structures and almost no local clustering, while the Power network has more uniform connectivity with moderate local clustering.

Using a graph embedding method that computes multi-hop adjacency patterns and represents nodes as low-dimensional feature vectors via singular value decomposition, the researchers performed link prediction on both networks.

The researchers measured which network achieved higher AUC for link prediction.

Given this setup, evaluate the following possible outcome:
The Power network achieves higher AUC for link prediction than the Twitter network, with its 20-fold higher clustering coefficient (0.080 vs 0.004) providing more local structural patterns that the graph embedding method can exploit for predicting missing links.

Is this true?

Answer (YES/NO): YES